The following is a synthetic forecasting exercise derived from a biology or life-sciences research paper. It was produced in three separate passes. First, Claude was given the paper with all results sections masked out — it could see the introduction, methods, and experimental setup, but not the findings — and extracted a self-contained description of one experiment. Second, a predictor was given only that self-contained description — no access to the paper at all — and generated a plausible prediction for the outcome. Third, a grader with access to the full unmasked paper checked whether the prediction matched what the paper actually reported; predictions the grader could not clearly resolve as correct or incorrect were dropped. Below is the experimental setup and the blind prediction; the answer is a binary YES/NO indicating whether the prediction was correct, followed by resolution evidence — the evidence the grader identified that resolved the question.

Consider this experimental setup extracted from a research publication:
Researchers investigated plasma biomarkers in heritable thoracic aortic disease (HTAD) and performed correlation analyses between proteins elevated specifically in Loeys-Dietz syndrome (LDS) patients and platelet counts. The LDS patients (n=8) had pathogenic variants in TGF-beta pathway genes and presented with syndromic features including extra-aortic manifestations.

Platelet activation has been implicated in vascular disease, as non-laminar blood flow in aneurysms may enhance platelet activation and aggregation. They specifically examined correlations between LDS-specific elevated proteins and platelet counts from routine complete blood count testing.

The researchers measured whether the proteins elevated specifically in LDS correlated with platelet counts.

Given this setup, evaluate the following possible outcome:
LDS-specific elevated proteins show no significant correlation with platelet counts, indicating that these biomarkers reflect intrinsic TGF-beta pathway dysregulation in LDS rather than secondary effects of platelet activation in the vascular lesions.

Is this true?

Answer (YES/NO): NO